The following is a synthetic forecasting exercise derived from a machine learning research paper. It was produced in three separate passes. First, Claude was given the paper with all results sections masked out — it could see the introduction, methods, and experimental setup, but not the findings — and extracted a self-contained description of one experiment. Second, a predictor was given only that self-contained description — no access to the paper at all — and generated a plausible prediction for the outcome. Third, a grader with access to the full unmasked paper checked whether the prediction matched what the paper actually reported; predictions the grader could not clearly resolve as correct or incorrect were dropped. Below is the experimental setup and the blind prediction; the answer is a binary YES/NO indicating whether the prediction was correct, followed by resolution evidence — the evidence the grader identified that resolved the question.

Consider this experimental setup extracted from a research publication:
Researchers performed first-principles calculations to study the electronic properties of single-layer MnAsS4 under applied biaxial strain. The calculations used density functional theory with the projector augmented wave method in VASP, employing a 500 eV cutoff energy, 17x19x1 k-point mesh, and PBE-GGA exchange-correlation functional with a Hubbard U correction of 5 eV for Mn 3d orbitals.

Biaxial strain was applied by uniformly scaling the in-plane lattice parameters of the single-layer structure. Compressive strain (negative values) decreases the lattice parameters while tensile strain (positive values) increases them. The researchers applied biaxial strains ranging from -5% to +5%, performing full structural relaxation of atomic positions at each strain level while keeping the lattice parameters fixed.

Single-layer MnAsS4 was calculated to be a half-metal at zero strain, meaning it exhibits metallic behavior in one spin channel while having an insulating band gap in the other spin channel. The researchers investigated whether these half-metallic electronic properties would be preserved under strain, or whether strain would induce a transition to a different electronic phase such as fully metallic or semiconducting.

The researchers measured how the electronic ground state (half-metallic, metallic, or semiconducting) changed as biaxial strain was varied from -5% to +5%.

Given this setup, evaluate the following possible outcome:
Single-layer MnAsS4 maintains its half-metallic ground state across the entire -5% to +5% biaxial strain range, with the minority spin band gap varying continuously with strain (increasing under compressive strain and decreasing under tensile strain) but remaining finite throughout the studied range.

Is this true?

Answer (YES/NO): NO